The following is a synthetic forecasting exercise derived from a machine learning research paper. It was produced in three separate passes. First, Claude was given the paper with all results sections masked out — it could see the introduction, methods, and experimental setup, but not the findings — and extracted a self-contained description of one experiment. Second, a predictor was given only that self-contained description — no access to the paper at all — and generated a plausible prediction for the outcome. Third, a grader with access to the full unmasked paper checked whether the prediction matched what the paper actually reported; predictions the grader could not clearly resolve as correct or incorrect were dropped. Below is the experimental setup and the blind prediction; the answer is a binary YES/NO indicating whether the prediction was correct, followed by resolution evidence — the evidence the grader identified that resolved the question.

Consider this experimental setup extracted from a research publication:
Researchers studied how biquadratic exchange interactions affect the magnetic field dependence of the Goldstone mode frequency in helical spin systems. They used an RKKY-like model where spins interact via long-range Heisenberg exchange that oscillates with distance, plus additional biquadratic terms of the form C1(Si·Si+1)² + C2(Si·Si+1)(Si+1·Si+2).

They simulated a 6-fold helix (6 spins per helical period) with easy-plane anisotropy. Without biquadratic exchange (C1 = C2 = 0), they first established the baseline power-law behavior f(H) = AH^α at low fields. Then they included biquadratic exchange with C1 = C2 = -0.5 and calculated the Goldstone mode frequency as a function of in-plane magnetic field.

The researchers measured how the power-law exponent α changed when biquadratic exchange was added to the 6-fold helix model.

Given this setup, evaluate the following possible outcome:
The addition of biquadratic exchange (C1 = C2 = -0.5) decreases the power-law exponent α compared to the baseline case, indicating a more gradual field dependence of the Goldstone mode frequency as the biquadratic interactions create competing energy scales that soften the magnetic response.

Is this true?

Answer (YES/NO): NO